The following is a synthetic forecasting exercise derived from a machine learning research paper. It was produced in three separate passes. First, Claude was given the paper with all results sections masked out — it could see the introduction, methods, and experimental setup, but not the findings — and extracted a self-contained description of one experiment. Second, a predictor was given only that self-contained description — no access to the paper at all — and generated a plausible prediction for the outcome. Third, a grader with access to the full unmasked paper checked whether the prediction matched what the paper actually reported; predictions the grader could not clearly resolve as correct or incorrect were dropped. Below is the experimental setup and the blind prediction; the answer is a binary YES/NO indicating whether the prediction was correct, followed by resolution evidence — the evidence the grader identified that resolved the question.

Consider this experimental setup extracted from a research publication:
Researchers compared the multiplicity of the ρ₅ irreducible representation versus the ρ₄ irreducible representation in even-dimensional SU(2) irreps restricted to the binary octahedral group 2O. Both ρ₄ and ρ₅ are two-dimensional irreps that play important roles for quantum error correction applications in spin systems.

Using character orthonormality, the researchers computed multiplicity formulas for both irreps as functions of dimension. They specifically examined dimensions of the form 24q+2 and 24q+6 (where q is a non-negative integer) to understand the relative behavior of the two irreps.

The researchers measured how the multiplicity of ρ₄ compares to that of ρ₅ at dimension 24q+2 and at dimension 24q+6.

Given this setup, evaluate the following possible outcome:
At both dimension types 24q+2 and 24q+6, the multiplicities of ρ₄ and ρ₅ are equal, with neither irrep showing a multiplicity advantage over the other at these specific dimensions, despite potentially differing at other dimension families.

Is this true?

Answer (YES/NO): NO